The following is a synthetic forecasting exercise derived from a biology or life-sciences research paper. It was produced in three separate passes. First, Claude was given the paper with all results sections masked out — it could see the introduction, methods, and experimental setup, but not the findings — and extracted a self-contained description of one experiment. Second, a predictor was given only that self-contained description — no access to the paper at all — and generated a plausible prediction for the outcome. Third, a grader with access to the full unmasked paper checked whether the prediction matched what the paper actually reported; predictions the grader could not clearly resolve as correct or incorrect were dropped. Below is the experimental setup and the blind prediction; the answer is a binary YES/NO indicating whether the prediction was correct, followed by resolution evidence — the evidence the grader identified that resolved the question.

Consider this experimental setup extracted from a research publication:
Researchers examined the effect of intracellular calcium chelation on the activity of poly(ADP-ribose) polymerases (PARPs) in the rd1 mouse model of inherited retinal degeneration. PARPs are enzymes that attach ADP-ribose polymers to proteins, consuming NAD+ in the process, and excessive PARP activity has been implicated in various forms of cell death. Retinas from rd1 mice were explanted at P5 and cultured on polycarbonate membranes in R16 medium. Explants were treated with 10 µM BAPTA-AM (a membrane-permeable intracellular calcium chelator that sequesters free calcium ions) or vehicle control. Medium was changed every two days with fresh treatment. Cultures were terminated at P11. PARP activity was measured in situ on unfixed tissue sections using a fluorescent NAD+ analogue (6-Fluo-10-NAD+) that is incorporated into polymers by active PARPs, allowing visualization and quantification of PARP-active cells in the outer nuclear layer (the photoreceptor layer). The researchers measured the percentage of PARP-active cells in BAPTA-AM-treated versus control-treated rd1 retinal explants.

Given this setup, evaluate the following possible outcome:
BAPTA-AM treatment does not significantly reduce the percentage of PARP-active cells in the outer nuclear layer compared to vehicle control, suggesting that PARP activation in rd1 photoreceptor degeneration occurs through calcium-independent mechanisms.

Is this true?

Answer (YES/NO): NO